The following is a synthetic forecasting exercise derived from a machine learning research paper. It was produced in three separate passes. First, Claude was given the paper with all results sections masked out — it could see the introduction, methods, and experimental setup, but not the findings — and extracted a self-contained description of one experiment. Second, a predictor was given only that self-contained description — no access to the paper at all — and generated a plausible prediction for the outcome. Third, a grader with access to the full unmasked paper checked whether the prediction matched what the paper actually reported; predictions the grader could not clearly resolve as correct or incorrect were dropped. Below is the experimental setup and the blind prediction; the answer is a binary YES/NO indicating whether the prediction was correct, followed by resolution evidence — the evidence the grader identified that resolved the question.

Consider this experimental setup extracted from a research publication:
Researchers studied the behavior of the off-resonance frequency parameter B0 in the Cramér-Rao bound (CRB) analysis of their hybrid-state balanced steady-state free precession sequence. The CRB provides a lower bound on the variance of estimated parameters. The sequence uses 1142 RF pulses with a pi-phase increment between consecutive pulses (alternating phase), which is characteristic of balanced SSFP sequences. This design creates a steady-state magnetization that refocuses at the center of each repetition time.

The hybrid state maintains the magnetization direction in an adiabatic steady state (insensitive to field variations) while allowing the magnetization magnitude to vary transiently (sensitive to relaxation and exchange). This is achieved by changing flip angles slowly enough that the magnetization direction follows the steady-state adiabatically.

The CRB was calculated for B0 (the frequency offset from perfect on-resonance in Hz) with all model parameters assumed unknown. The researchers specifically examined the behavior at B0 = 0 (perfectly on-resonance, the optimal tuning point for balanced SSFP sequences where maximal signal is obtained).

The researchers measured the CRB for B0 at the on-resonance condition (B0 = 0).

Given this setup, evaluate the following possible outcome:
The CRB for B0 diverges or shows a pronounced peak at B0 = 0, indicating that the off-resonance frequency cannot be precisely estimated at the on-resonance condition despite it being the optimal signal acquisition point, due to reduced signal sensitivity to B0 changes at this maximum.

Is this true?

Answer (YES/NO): YES